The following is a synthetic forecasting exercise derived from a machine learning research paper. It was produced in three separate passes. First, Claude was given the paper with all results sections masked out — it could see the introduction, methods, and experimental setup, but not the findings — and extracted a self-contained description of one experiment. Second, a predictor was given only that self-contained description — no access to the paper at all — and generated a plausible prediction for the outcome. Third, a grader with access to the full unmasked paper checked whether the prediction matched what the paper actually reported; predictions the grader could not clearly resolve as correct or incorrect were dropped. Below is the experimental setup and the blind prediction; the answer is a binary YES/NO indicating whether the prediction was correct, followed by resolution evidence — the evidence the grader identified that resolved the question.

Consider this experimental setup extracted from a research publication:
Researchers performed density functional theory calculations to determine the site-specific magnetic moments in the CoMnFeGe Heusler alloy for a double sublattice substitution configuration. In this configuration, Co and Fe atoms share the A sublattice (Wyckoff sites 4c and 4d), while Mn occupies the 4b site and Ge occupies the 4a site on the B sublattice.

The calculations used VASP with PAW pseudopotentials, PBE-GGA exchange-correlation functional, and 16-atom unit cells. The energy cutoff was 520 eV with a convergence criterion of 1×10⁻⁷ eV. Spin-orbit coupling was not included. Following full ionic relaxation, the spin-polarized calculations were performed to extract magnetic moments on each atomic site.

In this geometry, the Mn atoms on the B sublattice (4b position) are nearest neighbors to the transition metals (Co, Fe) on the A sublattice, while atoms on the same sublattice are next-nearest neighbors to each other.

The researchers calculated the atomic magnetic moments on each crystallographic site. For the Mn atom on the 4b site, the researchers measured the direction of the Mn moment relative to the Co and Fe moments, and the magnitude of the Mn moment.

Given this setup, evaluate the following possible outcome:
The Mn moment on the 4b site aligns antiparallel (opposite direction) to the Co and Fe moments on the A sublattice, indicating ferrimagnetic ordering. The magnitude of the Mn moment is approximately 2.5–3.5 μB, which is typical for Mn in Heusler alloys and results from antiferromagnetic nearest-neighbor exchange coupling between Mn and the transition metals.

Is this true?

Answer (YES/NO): NO